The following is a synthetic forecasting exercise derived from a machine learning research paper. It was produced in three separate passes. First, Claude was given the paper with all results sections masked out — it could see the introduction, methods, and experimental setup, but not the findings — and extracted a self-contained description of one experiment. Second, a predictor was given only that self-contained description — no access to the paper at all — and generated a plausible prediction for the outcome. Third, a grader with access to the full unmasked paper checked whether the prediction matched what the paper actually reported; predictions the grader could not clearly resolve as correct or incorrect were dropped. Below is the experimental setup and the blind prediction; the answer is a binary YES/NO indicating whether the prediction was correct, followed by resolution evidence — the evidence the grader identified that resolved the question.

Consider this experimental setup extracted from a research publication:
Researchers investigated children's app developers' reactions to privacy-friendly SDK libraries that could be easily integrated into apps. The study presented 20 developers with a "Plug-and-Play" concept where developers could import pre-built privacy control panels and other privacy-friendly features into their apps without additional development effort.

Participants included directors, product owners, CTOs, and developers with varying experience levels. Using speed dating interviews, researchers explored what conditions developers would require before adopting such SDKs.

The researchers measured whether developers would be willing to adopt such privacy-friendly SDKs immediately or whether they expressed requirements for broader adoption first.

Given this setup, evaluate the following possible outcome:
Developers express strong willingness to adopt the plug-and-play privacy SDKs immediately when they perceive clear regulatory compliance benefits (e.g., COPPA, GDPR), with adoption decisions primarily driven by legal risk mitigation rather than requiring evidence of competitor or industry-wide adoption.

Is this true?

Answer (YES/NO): NO